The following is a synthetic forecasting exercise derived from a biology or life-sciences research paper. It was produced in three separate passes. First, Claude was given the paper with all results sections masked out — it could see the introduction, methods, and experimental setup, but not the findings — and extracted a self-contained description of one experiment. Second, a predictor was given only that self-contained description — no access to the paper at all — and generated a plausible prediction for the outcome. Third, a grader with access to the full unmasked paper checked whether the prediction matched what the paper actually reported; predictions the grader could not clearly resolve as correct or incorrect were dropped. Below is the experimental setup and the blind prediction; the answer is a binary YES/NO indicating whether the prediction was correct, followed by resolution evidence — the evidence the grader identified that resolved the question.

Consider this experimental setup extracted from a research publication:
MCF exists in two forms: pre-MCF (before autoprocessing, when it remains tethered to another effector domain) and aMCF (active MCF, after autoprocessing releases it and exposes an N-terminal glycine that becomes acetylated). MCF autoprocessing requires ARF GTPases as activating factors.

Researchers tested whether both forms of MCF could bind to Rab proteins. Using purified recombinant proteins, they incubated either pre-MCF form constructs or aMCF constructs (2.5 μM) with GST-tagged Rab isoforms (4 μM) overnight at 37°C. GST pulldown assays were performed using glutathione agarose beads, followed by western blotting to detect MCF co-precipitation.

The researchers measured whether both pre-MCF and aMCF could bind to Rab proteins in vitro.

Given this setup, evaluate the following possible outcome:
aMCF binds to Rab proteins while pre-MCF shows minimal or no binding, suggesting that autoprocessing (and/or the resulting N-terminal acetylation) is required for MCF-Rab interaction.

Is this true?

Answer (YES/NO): NO